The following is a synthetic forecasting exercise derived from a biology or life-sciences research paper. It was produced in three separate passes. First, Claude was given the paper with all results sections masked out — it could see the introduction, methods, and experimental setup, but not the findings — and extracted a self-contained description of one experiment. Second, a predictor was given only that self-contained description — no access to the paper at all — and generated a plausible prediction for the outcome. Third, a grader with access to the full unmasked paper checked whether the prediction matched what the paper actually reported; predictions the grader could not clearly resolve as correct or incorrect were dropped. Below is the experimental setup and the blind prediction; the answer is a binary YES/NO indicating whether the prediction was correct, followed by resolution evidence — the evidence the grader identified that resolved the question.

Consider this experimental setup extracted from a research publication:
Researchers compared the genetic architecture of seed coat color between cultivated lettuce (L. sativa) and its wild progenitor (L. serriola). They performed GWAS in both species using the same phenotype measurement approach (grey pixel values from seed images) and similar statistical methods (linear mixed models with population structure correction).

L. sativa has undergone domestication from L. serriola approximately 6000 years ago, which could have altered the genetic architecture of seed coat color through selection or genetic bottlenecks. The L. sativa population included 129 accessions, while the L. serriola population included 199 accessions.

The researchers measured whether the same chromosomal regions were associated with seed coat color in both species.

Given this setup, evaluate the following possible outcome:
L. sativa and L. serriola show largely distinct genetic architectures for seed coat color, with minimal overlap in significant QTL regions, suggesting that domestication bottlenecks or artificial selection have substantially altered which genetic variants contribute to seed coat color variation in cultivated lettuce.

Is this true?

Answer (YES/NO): YES